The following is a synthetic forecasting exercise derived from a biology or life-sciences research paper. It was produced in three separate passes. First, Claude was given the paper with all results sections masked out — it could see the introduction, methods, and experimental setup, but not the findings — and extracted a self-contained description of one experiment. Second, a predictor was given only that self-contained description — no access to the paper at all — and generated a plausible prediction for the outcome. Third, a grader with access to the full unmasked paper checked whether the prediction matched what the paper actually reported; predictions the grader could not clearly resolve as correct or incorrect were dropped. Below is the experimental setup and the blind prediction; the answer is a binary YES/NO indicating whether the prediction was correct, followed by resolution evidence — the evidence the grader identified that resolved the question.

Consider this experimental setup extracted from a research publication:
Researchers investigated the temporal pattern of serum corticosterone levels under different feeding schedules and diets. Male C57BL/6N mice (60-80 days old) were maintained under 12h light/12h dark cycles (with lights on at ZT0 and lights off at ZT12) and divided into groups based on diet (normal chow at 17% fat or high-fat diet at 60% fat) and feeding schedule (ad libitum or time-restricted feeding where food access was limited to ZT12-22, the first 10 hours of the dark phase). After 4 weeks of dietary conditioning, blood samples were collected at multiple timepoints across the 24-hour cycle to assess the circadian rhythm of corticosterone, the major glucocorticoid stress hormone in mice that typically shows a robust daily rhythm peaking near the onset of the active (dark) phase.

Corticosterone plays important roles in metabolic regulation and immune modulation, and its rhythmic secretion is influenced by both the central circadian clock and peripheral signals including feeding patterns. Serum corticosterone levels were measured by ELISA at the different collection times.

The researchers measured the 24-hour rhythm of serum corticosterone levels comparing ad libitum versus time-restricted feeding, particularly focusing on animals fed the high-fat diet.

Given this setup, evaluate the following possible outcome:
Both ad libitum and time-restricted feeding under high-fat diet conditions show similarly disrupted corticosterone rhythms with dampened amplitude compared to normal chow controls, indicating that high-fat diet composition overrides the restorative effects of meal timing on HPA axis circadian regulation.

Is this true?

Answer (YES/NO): NO